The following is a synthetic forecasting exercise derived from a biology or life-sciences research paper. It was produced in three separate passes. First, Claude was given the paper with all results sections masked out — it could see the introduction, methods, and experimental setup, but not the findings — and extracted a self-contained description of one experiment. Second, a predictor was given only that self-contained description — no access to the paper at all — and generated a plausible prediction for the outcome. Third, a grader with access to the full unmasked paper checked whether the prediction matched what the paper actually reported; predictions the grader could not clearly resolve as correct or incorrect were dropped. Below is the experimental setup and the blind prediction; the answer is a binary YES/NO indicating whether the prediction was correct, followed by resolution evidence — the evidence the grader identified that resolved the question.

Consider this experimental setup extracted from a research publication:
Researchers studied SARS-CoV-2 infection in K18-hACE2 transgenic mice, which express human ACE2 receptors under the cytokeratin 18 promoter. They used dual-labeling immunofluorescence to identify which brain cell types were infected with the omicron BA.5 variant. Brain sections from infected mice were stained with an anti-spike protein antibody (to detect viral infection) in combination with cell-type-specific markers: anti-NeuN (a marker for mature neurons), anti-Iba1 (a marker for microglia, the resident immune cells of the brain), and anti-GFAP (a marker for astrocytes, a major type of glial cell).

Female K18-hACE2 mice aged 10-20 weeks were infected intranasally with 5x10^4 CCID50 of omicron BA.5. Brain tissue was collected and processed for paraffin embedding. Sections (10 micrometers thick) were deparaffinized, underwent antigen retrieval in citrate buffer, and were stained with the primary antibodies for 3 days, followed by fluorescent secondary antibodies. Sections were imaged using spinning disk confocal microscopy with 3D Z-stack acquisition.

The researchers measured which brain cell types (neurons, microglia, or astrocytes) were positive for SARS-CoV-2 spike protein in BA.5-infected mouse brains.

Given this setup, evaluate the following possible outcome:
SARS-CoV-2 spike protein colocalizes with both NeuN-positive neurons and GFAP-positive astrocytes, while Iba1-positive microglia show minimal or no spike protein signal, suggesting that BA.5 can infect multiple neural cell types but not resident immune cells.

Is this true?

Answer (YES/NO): NO